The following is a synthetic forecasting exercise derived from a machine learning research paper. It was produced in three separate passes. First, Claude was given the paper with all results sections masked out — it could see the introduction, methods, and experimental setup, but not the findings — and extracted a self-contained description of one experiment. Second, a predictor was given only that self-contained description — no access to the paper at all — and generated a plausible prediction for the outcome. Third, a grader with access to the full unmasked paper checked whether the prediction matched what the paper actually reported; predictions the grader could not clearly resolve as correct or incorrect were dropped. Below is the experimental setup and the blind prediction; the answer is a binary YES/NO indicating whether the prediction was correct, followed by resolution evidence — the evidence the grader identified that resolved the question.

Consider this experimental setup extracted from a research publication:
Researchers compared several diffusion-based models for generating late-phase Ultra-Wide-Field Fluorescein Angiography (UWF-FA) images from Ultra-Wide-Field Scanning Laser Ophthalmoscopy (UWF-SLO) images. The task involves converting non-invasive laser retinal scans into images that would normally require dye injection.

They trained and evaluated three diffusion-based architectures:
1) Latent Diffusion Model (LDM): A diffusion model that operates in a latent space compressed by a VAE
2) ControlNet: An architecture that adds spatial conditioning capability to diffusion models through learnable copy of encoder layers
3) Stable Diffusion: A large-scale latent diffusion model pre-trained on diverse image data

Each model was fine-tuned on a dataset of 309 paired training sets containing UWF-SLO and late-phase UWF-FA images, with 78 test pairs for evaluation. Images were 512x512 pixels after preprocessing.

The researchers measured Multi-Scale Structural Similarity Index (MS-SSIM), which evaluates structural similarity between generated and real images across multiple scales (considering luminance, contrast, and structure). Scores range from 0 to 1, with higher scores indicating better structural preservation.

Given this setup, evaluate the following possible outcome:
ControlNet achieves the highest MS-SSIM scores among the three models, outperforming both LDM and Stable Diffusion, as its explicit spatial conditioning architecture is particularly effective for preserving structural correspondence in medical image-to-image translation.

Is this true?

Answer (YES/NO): YES